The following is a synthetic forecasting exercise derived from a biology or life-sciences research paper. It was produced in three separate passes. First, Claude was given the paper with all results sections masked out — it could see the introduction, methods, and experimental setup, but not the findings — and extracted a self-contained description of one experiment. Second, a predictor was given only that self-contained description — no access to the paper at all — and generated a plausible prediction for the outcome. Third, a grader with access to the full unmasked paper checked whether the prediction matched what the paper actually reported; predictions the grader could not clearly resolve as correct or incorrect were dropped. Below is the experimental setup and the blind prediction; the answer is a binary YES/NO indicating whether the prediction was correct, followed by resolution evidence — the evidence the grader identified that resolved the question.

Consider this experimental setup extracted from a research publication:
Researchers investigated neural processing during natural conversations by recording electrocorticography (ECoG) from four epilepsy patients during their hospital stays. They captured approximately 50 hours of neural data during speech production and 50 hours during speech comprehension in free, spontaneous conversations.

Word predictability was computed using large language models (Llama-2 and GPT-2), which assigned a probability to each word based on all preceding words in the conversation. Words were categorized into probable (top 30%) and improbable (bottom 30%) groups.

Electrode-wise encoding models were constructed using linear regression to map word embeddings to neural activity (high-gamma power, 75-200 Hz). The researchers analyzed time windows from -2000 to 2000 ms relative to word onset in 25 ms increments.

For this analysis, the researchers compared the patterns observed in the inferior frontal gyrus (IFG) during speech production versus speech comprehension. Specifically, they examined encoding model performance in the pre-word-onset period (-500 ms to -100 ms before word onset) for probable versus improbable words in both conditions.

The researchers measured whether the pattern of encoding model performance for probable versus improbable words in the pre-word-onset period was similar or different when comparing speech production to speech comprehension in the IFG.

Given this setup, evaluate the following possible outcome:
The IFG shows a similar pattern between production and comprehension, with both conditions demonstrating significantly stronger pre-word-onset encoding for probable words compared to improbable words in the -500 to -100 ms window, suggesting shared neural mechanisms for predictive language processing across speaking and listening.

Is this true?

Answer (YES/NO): NO